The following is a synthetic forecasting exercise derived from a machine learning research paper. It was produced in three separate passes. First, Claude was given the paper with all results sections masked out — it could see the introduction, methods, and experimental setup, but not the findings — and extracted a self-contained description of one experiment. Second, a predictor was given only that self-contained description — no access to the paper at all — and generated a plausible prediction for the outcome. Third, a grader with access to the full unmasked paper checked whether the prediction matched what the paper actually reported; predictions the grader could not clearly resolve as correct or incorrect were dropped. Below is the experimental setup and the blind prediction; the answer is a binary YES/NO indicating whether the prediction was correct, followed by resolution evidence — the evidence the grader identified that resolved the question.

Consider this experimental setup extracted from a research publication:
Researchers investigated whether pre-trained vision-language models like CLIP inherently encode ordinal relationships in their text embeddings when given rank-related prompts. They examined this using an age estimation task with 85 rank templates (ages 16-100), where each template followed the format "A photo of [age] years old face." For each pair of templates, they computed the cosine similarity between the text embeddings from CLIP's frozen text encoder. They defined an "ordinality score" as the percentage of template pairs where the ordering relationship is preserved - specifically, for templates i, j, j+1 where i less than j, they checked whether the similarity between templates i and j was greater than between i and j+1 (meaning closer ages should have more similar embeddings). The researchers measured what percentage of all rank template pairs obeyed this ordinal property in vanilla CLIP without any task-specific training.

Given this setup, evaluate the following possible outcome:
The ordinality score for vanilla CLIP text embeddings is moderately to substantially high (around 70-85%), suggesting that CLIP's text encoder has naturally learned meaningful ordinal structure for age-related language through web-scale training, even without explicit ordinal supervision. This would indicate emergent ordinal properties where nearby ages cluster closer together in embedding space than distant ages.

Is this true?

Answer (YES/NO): NO